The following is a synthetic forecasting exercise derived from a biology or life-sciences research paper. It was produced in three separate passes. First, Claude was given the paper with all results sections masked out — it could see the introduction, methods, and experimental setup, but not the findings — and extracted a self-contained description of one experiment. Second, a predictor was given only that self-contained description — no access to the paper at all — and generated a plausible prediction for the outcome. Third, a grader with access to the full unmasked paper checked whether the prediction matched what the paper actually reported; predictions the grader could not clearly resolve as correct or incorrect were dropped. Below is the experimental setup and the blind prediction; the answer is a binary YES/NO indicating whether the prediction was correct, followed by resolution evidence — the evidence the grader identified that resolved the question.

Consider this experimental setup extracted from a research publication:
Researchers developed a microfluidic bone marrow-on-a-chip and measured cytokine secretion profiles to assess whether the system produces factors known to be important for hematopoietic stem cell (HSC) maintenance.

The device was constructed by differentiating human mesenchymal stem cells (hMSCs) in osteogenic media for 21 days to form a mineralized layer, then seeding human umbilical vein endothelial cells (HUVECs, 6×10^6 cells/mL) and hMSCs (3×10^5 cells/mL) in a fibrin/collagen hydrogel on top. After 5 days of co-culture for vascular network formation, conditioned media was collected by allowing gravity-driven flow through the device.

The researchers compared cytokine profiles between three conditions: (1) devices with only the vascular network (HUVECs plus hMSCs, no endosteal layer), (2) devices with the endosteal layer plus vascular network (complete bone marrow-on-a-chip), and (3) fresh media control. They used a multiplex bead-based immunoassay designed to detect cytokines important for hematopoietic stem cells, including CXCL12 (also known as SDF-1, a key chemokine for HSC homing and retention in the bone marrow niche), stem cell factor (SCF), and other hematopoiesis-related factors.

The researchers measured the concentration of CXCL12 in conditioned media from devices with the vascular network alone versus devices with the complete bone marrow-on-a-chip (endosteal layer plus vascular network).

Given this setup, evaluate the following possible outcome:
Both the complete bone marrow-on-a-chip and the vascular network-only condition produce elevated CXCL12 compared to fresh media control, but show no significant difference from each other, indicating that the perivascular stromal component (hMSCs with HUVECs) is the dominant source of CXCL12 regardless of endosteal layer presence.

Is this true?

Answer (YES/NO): NO